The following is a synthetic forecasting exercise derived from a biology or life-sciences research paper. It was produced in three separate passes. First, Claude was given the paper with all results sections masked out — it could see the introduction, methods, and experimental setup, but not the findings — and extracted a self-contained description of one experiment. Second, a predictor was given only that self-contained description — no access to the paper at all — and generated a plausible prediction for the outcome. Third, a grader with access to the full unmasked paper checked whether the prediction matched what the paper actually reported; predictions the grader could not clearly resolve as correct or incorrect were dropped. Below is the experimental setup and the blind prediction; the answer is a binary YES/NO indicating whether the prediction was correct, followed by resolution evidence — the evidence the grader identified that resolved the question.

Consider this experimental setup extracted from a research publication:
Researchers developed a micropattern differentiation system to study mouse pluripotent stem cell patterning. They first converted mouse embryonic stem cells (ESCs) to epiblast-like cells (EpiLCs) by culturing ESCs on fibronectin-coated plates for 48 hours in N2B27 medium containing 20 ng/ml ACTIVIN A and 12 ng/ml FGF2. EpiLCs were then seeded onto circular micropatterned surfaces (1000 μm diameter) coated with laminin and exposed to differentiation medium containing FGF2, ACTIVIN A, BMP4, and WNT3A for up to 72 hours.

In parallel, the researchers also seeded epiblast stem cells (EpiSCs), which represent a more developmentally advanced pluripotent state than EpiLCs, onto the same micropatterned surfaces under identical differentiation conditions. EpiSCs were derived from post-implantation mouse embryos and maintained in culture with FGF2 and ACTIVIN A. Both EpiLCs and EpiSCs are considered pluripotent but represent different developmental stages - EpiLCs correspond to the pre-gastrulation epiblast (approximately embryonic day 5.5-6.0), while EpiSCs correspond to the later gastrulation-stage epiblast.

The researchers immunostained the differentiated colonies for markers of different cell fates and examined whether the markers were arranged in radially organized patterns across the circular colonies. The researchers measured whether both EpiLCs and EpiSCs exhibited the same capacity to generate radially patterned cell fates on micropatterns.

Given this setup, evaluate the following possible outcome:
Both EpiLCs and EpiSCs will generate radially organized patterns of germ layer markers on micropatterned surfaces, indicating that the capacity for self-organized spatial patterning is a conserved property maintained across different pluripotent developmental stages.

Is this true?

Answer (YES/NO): NO